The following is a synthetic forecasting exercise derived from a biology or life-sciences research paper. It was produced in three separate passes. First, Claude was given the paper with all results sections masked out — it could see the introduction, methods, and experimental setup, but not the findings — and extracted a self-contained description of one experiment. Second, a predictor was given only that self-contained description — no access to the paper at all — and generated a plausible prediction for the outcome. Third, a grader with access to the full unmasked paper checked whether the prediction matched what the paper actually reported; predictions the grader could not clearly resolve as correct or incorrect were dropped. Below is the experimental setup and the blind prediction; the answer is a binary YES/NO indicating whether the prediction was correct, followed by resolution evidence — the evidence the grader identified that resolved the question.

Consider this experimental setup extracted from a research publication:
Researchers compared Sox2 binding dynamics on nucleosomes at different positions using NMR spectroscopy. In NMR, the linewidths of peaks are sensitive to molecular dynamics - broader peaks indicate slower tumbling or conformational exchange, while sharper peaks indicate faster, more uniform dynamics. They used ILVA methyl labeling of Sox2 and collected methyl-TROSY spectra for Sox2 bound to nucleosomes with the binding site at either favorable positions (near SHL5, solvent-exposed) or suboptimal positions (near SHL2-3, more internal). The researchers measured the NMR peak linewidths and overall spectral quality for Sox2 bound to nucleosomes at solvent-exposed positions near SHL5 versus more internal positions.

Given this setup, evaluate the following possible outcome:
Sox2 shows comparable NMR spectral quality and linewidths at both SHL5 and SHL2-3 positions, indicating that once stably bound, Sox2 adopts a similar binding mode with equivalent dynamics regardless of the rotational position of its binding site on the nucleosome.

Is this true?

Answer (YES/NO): NO